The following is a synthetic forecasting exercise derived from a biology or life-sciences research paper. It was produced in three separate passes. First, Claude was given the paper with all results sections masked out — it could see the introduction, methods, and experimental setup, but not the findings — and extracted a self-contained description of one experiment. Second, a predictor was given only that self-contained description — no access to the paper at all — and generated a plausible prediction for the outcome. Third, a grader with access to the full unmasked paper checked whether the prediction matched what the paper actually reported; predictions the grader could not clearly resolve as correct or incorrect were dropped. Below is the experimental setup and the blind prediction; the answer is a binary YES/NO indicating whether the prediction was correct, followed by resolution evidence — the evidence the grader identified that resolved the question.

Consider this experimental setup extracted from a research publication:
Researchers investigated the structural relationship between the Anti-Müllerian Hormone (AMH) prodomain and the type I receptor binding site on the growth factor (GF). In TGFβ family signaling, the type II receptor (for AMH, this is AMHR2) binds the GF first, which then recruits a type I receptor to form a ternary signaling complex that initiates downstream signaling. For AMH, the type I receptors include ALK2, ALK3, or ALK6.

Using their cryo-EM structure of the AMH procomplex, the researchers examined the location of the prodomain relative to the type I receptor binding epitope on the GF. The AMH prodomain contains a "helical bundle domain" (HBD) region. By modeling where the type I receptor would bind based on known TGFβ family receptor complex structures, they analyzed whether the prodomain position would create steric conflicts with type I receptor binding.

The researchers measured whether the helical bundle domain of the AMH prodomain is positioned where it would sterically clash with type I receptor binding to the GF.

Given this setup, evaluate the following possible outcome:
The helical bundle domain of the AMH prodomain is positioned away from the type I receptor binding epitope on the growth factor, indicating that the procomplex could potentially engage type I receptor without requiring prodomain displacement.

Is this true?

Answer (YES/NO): NO